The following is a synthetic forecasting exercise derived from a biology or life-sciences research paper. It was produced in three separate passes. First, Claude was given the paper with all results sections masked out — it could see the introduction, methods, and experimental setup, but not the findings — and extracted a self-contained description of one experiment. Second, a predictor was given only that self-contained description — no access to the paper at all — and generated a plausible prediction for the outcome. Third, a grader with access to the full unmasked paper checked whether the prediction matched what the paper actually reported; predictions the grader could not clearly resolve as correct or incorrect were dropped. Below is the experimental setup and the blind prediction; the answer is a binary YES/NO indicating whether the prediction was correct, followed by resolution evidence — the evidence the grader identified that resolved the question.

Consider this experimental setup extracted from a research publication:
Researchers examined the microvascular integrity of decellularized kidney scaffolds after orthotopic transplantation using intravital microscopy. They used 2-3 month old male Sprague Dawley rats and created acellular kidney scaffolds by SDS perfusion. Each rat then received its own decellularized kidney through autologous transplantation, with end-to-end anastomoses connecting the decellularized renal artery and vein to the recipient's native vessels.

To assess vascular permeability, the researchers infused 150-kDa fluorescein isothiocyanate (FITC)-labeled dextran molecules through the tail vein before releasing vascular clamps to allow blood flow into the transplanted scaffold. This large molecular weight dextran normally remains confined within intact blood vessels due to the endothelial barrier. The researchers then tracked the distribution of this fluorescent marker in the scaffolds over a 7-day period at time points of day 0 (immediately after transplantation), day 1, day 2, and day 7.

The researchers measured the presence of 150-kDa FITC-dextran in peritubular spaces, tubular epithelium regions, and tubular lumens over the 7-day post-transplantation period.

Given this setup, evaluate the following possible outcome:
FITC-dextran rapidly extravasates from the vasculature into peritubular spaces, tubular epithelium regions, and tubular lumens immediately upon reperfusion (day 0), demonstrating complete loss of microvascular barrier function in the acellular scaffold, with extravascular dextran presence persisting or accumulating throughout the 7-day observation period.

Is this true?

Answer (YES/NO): NO